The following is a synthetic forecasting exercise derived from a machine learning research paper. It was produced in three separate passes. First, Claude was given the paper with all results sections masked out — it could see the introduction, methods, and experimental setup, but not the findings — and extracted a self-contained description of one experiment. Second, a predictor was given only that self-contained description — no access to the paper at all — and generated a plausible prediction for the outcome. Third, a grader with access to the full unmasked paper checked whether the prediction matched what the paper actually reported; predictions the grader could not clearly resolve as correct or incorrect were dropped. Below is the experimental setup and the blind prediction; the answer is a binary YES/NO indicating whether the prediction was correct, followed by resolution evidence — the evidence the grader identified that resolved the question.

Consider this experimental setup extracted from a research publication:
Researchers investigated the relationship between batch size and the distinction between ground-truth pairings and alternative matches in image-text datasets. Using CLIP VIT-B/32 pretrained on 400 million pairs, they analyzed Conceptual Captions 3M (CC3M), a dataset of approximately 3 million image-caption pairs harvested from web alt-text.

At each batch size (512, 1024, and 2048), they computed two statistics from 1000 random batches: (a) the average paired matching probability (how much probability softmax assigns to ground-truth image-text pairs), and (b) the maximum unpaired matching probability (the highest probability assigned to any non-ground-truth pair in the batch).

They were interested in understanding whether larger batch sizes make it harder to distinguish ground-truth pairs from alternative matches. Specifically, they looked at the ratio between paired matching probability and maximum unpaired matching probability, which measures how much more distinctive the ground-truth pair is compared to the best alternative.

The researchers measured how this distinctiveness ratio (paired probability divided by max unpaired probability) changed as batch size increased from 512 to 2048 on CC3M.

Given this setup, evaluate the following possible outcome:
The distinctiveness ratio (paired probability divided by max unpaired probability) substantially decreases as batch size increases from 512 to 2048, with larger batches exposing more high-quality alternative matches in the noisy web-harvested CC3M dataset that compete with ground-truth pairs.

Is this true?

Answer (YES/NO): YES